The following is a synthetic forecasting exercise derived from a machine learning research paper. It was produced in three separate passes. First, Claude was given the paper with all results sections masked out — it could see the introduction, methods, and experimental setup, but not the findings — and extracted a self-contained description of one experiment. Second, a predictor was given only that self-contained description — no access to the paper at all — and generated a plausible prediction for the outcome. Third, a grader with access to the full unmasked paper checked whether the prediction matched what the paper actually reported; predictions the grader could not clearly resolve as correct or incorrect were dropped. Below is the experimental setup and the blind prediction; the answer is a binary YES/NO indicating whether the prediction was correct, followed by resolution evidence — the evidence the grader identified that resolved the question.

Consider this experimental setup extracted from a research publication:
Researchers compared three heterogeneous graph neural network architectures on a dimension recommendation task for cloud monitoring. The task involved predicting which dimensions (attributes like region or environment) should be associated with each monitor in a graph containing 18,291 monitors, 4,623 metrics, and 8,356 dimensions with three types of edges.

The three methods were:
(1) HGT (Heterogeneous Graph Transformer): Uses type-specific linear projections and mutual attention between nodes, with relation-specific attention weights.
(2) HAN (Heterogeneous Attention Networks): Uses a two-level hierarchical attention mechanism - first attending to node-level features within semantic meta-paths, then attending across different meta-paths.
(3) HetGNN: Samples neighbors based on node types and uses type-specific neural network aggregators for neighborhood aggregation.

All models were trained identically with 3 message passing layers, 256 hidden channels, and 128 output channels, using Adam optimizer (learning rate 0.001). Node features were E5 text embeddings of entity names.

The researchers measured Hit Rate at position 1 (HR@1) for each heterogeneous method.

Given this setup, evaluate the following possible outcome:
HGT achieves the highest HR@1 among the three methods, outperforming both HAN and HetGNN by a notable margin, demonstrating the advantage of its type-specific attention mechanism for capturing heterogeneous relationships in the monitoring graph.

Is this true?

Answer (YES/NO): NO